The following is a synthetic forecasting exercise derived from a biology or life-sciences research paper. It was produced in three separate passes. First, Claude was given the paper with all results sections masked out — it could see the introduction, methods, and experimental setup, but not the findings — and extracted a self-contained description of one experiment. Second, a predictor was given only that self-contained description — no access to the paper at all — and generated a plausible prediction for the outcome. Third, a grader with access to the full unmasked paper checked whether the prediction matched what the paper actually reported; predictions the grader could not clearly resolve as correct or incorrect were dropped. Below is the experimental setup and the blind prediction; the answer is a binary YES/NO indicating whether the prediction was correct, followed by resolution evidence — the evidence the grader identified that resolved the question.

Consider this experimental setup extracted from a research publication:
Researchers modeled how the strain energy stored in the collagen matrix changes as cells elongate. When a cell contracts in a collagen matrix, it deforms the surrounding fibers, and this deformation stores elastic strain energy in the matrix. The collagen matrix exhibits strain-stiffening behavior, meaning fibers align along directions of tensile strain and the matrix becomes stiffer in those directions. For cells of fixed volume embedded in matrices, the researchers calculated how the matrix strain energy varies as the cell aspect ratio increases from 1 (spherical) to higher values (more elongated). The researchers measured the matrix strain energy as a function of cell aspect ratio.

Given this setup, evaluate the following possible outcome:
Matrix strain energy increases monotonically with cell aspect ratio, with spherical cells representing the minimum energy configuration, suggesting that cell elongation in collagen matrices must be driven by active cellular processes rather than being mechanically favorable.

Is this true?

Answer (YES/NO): YES